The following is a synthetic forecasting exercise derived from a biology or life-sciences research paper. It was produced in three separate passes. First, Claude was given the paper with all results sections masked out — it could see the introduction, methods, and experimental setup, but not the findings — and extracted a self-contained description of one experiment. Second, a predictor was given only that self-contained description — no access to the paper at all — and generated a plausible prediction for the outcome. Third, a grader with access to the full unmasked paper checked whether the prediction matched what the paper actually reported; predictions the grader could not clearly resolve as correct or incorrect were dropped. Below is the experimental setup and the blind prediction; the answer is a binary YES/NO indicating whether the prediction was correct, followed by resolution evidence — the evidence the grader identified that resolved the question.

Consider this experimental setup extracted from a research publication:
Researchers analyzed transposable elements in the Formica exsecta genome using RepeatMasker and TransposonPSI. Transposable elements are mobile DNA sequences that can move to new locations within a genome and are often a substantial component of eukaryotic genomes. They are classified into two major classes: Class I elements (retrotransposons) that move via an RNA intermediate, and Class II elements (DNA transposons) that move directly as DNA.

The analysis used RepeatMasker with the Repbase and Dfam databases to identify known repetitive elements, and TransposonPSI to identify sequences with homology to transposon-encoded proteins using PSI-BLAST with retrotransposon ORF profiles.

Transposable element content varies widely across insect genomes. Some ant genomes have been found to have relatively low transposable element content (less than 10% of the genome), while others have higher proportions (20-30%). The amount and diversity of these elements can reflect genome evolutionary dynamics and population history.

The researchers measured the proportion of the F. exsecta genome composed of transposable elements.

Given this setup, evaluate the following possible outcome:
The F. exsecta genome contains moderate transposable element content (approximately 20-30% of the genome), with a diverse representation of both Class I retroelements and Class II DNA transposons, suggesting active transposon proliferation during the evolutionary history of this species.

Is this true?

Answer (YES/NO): NO